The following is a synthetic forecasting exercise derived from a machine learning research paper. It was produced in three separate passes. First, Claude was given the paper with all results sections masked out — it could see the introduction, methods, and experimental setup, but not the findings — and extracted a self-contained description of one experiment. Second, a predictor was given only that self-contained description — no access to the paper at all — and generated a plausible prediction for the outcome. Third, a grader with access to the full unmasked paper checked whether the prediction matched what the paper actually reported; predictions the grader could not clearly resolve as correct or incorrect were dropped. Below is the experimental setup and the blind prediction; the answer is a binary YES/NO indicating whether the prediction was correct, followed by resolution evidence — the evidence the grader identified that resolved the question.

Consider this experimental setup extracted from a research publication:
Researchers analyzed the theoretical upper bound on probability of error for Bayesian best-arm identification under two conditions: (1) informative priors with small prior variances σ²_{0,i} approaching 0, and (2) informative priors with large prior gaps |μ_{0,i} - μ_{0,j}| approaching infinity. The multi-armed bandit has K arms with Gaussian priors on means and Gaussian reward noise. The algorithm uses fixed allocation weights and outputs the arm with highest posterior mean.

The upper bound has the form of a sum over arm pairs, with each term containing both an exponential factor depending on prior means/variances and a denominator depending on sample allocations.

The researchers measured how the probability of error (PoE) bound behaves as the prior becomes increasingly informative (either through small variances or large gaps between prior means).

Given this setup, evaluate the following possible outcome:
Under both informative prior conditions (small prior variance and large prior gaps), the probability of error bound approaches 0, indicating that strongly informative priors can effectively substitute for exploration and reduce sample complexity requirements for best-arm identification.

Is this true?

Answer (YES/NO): YES